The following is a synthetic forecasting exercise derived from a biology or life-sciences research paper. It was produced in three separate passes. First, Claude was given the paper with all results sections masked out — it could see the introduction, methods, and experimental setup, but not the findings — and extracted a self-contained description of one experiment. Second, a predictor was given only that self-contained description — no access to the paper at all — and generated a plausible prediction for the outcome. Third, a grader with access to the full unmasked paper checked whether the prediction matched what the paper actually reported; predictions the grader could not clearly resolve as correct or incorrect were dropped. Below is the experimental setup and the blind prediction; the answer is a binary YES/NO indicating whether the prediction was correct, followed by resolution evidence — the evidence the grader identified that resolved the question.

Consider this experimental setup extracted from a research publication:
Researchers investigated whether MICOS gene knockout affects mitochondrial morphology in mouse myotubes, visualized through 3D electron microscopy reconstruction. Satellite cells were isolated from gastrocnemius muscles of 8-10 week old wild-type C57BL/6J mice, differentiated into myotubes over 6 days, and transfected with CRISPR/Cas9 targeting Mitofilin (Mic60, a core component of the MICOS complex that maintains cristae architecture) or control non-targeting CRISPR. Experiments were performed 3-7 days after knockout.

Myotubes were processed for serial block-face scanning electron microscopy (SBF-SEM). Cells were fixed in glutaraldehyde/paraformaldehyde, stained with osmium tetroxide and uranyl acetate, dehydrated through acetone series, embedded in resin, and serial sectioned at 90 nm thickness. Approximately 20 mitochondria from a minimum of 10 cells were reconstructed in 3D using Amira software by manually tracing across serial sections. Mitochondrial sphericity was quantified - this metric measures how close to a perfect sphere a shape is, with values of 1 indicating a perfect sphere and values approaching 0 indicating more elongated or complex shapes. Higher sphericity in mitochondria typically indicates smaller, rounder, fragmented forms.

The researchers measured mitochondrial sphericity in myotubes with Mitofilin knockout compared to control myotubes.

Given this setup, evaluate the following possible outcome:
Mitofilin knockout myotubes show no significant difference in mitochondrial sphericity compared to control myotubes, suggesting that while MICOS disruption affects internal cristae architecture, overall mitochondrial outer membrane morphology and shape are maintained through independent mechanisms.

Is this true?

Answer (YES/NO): NO